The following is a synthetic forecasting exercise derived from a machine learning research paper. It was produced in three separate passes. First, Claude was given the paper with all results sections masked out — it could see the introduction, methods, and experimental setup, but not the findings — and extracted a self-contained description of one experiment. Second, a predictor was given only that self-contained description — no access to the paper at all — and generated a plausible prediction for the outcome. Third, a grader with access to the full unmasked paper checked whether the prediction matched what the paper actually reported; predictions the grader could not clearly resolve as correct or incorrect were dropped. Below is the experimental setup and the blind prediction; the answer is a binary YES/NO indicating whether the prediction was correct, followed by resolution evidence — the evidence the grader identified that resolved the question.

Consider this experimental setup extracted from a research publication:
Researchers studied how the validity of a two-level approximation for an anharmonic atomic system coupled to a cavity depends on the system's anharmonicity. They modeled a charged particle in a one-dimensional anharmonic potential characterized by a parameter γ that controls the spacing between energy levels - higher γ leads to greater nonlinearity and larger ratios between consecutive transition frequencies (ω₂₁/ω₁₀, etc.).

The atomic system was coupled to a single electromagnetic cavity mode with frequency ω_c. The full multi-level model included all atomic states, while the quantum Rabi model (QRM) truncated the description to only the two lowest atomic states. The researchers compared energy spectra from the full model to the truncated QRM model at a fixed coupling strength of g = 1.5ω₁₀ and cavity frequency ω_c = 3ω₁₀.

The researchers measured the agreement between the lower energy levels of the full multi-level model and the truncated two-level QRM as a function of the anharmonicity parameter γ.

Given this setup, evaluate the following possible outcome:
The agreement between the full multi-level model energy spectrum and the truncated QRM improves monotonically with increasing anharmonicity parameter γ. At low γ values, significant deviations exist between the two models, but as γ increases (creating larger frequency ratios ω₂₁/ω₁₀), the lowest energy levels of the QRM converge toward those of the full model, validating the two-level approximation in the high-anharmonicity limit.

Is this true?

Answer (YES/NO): YES